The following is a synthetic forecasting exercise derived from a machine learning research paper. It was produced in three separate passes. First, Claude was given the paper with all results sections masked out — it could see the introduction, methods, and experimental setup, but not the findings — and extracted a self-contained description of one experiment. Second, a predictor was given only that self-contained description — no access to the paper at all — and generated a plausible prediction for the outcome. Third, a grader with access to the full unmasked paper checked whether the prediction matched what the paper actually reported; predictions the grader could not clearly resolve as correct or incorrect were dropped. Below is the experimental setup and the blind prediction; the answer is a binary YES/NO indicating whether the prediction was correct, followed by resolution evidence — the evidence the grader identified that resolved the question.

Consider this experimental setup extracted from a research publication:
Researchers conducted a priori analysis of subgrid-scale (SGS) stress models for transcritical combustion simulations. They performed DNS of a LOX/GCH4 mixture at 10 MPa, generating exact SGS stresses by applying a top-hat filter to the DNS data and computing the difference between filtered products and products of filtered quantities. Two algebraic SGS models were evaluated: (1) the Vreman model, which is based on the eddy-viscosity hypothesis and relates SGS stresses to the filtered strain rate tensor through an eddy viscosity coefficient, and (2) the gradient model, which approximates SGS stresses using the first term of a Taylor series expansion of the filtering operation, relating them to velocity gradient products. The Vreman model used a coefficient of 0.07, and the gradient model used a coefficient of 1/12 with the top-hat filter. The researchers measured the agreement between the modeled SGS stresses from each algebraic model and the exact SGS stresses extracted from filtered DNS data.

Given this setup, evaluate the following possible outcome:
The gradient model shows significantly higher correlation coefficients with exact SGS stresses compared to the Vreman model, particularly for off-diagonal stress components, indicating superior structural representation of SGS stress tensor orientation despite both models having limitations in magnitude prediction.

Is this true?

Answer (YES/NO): NO